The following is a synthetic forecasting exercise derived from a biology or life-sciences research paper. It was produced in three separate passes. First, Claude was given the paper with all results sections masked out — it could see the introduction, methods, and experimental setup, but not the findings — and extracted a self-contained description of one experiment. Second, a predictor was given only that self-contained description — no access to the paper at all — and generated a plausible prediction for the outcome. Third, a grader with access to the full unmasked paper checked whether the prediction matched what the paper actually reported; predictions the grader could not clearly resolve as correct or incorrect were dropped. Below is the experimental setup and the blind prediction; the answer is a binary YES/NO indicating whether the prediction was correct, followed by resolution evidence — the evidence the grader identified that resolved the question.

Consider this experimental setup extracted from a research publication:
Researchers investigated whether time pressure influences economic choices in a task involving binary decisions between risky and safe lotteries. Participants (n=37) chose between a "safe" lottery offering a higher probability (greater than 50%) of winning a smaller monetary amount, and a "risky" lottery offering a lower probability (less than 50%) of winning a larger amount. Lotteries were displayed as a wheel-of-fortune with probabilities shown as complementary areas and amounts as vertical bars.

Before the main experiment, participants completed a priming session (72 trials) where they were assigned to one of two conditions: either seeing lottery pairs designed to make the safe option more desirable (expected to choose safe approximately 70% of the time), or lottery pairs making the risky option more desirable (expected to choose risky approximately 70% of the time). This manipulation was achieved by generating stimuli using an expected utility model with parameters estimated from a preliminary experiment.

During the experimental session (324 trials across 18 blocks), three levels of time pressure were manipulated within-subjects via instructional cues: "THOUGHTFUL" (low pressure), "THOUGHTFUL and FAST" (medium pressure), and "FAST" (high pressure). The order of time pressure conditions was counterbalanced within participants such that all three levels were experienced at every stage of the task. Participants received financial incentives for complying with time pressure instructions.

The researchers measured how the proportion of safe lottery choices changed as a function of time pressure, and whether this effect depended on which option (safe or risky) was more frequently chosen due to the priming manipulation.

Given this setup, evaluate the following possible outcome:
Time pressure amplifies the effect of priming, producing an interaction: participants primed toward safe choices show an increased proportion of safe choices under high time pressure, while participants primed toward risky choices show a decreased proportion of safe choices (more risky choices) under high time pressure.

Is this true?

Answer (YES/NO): NO